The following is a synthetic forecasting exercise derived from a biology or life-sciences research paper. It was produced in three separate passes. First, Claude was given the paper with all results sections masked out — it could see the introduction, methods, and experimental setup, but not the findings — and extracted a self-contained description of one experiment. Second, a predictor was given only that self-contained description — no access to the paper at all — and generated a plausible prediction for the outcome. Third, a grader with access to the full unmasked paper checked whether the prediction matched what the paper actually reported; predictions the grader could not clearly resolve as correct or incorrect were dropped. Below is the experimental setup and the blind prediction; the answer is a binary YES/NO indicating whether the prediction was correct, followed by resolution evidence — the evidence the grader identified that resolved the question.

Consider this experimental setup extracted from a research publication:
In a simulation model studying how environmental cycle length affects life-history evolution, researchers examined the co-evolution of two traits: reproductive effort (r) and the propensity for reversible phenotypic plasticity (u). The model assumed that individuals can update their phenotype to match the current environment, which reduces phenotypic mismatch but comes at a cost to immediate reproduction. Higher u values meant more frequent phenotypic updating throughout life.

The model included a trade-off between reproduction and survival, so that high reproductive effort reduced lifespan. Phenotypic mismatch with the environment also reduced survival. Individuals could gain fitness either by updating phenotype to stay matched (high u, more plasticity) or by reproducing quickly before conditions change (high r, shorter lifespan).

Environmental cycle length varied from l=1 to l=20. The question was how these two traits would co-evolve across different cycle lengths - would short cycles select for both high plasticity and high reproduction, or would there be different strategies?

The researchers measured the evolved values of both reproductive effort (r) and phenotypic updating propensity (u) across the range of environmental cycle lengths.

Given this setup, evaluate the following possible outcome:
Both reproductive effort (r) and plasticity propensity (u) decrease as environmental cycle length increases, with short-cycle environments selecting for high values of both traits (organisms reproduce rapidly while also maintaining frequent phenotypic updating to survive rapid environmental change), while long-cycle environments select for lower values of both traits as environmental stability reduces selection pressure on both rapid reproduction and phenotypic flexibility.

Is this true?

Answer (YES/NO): NO